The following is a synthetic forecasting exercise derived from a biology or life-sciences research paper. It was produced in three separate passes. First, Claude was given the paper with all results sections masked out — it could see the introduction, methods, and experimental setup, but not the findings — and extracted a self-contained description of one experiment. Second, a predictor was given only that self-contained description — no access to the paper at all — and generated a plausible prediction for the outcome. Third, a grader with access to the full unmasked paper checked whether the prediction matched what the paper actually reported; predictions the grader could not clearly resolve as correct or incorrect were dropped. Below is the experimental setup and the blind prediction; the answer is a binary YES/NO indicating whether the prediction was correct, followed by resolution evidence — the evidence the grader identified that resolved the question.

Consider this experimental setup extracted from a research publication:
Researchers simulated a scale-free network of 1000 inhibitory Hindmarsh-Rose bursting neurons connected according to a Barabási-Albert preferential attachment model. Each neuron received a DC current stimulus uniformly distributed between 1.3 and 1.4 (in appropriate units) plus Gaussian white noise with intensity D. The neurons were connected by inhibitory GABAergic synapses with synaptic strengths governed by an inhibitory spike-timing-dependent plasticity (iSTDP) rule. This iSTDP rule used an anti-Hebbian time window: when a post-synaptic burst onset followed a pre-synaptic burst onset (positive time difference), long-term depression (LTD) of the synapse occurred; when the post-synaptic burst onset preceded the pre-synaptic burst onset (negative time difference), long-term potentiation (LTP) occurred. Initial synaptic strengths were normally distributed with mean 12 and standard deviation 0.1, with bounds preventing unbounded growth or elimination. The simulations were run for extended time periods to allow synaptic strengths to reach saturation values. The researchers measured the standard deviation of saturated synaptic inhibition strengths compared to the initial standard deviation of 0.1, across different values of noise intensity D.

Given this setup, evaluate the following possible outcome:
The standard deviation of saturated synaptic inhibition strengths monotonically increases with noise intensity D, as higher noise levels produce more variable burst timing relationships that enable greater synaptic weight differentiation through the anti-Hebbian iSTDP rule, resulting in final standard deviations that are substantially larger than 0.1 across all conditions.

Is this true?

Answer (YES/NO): YES